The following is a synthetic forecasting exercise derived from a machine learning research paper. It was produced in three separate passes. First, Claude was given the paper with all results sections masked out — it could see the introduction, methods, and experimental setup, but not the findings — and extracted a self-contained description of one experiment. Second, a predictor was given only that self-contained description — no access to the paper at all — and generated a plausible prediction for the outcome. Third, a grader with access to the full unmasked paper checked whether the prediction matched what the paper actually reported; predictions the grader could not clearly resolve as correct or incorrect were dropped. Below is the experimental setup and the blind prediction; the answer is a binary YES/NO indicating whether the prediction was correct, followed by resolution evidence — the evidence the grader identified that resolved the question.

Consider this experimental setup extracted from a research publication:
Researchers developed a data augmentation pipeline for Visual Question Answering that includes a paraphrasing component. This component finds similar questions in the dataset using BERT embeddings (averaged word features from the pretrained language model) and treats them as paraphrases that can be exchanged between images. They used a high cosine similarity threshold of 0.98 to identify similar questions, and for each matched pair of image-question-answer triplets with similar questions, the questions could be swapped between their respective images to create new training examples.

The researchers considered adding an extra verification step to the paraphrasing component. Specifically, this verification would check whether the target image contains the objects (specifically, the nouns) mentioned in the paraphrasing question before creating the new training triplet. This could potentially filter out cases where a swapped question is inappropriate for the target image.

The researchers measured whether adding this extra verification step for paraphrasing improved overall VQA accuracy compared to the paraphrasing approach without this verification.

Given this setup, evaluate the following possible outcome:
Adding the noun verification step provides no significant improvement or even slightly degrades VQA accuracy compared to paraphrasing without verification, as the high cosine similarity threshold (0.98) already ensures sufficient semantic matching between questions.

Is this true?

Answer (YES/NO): YES